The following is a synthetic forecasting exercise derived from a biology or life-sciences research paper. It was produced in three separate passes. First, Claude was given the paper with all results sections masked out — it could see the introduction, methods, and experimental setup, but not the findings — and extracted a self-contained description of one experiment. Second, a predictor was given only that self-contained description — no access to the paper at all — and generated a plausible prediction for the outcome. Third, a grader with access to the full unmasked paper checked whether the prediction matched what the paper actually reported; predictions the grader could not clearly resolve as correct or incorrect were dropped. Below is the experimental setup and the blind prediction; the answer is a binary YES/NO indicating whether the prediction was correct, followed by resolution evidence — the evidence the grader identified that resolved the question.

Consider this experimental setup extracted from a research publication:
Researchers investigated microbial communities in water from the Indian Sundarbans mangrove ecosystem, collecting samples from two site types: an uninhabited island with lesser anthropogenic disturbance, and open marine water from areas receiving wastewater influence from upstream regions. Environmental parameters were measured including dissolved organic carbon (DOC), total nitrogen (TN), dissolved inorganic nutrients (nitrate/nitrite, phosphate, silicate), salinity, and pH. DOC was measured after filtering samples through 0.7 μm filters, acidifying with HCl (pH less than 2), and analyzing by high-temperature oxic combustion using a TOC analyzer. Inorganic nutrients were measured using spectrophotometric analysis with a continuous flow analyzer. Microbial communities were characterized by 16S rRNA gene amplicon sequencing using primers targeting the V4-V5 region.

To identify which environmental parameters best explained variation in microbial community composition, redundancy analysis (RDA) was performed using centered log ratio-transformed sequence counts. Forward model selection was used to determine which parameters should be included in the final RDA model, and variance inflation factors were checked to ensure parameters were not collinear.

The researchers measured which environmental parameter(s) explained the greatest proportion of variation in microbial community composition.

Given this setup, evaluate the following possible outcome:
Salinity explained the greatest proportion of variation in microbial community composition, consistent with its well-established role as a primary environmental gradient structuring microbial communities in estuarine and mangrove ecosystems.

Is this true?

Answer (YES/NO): NO